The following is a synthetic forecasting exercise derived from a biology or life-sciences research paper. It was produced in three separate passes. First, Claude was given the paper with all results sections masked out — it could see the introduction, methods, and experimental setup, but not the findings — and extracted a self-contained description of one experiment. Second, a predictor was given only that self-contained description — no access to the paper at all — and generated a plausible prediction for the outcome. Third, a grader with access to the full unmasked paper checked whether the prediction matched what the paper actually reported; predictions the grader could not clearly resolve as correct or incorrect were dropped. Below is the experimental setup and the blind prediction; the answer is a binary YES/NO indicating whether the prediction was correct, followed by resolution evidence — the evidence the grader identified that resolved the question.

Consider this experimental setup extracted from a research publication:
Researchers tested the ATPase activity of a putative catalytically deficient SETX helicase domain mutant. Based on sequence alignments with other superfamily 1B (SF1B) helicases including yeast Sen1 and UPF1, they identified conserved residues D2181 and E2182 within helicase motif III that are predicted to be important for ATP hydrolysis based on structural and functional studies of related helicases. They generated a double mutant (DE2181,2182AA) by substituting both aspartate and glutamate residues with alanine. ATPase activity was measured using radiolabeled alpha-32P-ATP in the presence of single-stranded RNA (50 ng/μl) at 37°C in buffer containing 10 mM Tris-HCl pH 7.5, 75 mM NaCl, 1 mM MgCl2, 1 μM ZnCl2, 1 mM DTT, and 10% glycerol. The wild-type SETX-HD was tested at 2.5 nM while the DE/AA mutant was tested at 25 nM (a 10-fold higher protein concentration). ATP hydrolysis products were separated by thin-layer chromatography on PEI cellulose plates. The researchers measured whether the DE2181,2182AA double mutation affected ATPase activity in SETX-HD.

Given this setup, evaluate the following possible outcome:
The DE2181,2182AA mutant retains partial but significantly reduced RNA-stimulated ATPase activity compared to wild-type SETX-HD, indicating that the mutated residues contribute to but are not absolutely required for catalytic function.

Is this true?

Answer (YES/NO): NO